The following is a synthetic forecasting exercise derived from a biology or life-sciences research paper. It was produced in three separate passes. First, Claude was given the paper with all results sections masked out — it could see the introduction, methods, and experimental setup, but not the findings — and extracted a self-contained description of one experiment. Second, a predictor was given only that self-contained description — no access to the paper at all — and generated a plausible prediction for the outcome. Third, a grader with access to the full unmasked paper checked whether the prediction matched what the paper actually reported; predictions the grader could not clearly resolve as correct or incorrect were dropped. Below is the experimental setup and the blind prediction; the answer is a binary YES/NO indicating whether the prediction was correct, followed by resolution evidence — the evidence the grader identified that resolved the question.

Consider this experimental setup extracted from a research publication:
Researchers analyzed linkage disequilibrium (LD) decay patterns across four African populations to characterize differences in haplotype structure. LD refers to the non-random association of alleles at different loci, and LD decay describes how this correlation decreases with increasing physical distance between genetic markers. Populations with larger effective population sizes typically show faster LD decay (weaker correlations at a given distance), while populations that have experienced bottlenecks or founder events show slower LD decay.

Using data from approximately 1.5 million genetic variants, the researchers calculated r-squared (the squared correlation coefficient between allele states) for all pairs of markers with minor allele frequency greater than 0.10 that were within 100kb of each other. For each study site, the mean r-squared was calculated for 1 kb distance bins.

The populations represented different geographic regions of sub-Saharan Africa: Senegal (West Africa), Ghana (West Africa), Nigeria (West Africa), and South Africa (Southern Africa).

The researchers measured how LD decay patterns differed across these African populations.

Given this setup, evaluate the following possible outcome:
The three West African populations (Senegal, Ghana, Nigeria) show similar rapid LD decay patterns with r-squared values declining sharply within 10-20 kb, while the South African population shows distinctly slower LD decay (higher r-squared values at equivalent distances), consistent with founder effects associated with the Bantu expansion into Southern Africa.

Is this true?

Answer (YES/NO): NO